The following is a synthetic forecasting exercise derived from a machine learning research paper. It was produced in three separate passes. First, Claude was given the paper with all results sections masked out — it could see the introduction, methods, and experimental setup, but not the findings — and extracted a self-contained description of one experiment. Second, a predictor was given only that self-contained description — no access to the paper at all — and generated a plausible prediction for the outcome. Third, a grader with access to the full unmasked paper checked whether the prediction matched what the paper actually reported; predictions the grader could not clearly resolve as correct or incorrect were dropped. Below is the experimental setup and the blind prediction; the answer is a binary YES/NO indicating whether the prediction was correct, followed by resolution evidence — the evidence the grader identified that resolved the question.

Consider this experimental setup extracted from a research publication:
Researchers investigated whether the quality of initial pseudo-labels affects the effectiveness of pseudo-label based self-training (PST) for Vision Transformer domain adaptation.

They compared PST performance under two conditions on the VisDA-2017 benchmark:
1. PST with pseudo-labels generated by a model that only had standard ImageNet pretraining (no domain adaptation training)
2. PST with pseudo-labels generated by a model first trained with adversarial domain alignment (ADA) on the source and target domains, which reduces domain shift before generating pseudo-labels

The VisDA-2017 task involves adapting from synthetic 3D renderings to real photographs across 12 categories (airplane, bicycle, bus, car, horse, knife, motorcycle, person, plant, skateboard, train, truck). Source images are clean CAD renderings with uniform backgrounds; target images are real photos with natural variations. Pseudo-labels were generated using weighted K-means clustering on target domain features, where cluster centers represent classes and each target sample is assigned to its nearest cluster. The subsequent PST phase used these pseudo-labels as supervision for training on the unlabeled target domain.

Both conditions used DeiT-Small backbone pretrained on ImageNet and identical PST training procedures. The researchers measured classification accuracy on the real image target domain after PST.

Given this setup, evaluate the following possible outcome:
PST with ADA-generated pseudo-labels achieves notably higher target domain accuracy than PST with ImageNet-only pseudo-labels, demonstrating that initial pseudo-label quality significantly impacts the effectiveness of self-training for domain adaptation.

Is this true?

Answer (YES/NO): YES